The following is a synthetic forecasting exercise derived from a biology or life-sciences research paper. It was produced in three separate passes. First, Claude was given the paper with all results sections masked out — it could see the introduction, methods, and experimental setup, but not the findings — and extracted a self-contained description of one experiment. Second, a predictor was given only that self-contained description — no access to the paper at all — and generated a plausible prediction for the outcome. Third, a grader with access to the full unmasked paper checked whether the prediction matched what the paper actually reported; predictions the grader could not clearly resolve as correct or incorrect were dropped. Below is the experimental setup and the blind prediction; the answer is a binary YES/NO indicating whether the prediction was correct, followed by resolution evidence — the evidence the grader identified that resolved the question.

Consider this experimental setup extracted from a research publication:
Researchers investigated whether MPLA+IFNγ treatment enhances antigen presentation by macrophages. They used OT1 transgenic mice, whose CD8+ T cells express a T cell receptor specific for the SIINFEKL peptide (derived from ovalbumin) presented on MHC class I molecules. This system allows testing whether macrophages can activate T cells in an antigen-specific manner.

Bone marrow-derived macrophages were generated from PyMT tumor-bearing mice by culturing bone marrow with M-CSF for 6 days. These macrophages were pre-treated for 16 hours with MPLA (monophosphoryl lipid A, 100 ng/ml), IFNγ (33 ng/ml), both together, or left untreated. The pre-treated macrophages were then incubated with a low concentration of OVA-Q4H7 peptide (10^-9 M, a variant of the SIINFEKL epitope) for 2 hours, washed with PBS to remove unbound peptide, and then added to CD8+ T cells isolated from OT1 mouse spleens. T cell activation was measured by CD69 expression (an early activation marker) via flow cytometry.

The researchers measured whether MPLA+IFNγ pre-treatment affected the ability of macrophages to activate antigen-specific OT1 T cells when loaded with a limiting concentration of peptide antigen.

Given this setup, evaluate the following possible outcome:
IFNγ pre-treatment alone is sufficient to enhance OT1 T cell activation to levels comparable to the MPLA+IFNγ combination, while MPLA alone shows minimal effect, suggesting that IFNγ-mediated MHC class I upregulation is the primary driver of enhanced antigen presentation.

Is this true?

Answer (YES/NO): NO